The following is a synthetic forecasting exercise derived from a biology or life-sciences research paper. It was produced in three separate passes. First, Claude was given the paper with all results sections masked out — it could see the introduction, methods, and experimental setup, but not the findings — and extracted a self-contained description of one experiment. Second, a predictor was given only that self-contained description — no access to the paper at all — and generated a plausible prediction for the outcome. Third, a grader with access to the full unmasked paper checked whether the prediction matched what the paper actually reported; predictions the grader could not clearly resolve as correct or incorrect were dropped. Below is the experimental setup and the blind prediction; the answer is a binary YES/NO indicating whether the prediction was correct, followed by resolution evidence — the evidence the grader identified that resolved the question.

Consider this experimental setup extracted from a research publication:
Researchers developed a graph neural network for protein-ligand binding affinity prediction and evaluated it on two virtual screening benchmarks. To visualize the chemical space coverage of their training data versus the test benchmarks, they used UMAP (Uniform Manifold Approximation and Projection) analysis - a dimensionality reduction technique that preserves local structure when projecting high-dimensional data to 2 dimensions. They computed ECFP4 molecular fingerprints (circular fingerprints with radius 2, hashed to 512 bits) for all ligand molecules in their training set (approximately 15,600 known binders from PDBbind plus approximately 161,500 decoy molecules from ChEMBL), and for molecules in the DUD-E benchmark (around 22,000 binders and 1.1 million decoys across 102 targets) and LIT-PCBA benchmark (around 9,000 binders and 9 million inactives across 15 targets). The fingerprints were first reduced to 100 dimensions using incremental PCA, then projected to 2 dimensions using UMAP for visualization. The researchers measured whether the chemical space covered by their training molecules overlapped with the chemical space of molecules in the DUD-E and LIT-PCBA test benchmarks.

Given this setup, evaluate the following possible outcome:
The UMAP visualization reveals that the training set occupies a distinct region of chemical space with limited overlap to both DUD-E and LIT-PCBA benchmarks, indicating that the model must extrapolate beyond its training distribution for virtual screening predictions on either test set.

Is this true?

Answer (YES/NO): NO